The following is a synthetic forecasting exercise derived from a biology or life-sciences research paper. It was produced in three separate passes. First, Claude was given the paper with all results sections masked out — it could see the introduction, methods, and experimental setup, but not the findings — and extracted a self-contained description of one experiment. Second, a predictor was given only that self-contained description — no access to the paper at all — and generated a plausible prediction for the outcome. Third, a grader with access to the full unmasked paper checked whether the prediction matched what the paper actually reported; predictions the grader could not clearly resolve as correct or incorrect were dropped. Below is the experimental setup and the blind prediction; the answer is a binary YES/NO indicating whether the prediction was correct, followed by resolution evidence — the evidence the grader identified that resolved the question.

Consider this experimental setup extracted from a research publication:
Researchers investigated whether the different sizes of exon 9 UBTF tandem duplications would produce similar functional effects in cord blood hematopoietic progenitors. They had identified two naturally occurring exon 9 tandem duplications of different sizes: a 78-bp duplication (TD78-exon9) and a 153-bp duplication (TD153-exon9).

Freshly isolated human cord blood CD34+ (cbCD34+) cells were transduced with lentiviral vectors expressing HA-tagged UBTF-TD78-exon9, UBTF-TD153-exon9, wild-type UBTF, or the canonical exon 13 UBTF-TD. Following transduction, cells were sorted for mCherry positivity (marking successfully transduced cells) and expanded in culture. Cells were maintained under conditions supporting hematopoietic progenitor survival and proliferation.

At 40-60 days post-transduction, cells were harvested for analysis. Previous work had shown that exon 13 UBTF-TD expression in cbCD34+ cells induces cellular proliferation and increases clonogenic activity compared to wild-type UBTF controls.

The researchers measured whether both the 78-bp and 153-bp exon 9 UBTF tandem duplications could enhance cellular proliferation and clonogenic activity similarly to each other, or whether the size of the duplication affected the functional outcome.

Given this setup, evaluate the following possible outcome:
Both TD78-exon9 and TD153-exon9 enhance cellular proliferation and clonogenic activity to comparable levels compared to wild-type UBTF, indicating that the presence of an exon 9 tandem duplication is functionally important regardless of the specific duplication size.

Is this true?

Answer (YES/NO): YES